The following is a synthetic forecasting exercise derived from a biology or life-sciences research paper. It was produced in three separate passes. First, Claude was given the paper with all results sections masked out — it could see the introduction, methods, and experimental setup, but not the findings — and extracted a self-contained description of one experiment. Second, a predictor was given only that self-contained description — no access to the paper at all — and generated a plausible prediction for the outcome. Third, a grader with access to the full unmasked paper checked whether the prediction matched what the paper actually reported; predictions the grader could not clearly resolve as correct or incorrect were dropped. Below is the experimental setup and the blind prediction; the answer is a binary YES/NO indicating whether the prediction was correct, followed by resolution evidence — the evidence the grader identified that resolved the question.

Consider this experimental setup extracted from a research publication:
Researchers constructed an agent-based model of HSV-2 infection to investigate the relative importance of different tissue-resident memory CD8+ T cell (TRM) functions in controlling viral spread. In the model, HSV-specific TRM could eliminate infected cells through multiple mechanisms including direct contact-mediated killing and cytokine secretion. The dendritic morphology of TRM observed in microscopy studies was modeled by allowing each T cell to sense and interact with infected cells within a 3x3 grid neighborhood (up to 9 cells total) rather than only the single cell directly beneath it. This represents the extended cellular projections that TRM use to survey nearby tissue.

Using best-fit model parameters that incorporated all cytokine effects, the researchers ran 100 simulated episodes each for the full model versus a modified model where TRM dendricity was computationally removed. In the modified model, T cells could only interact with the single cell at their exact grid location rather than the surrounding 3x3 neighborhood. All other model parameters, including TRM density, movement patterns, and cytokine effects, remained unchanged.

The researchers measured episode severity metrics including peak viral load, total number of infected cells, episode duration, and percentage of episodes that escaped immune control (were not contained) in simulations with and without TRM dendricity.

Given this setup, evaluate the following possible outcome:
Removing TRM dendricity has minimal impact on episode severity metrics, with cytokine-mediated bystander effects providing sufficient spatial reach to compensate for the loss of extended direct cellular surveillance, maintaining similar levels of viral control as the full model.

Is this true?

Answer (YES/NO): YES